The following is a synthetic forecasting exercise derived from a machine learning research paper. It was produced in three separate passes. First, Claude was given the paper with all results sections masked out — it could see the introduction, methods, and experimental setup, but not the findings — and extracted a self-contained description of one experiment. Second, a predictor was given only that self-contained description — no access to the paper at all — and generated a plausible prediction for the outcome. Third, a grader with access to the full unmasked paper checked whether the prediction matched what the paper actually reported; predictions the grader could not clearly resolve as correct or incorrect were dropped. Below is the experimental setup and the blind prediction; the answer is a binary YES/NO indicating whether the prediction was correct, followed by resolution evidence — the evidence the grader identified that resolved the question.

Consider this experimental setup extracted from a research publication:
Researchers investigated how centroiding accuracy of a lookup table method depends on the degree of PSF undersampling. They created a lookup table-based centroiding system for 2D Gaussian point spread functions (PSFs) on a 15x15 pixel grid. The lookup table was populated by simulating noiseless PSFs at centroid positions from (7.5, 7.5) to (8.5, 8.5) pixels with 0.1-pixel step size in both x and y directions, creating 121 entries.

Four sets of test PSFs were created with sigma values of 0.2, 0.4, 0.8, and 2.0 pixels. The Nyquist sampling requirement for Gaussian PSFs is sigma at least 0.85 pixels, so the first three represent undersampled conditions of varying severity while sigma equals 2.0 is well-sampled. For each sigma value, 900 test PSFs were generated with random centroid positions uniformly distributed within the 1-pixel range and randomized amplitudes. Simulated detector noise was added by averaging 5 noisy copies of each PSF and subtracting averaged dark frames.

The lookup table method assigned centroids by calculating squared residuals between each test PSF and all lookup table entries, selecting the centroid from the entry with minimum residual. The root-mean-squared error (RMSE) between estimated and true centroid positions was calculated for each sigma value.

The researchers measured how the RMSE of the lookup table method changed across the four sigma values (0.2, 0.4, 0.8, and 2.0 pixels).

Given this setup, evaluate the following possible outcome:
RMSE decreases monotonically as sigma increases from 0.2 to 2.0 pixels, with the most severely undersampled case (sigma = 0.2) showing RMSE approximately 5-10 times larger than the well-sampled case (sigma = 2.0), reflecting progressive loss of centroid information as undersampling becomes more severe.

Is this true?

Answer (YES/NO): NO